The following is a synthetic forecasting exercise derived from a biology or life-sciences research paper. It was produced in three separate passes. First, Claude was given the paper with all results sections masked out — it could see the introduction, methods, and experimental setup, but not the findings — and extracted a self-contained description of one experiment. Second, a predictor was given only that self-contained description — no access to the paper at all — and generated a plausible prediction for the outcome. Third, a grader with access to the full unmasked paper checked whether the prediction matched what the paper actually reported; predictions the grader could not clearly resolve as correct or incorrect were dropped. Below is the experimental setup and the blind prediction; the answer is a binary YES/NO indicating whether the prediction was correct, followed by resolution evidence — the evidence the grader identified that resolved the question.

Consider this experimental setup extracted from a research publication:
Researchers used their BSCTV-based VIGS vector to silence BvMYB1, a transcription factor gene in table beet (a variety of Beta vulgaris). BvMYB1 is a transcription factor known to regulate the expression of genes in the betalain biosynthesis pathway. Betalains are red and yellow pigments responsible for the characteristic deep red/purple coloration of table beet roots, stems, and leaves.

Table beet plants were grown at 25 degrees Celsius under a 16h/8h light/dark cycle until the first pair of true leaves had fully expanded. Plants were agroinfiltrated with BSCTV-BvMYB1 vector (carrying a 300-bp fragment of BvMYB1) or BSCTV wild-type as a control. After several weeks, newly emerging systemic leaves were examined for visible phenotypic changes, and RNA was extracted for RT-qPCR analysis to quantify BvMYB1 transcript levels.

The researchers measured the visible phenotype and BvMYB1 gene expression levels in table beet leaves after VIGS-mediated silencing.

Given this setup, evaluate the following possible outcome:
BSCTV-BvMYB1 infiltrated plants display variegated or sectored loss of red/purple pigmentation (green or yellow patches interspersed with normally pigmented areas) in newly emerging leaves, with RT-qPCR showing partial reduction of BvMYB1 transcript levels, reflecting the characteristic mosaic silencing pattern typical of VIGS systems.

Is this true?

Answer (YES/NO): NO